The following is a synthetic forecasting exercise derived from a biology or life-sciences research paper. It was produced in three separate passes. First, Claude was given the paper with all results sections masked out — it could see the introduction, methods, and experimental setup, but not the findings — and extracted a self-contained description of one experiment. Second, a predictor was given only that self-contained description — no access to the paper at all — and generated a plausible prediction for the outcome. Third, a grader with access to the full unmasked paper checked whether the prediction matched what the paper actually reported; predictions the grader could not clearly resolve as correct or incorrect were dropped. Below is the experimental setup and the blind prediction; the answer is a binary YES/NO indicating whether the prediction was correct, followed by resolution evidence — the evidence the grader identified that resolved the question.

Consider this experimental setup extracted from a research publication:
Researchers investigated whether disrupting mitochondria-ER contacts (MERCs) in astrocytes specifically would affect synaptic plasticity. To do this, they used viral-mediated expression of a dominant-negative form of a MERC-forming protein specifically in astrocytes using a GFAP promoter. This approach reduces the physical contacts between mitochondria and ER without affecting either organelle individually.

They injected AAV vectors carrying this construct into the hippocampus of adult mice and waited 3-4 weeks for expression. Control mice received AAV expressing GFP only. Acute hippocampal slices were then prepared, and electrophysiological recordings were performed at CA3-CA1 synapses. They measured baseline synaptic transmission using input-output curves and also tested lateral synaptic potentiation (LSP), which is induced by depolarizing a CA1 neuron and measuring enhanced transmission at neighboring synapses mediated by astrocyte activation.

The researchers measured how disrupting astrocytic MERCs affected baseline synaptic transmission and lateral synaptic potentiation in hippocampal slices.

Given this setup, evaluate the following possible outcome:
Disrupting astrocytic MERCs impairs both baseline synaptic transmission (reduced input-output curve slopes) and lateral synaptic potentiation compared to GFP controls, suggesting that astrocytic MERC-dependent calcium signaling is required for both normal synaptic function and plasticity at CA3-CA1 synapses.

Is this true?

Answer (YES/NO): NO